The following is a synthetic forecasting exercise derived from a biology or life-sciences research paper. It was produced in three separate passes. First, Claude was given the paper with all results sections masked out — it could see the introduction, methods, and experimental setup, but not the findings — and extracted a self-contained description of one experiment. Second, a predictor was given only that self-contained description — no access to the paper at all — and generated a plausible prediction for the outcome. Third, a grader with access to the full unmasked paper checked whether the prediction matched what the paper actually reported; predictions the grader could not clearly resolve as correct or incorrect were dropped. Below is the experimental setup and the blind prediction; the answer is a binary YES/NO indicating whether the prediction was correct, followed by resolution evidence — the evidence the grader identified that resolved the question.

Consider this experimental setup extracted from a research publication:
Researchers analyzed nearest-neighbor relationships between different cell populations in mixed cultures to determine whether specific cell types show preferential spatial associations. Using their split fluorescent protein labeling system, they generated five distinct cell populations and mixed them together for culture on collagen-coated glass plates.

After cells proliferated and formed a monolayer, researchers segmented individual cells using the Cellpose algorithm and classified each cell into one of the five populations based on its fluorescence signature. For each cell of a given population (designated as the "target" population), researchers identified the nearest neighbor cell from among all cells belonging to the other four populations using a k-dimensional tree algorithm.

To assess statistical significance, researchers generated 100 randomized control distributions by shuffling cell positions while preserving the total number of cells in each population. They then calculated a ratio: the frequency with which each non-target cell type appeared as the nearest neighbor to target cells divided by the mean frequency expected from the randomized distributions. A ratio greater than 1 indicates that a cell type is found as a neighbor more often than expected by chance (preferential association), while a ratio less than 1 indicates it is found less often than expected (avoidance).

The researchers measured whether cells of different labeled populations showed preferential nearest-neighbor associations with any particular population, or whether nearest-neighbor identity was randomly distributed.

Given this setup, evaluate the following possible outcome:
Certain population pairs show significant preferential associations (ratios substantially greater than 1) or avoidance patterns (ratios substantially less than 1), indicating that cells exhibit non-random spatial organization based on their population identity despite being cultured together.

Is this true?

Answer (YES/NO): YES